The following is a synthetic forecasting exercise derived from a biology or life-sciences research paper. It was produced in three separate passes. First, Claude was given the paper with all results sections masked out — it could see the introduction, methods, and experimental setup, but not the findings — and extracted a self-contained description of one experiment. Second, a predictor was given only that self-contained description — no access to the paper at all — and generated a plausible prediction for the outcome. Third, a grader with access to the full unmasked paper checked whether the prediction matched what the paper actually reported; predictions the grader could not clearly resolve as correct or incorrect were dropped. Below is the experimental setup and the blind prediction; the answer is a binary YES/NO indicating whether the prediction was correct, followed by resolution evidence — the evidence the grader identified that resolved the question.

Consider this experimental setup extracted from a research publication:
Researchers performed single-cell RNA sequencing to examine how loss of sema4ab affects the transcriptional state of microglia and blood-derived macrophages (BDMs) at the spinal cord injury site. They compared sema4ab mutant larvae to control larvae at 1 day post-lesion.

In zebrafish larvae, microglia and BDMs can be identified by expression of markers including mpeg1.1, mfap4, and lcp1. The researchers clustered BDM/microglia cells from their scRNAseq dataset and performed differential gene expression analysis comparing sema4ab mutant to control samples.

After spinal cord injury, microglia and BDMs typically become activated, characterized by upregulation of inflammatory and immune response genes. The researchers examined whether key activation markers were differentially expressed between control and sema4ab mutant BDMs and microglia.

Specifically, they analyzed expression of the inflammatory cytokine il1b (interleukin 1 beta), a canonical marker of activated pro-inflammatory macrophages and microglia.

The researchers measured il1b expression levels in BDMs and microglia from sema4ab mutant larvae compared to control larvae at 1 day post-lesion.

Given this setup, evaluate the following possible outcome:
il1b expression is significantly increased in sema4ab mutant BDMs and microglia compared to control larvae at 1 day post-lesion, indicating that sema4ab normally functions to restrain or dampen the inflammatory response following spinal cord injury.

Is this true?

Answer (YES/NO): NO